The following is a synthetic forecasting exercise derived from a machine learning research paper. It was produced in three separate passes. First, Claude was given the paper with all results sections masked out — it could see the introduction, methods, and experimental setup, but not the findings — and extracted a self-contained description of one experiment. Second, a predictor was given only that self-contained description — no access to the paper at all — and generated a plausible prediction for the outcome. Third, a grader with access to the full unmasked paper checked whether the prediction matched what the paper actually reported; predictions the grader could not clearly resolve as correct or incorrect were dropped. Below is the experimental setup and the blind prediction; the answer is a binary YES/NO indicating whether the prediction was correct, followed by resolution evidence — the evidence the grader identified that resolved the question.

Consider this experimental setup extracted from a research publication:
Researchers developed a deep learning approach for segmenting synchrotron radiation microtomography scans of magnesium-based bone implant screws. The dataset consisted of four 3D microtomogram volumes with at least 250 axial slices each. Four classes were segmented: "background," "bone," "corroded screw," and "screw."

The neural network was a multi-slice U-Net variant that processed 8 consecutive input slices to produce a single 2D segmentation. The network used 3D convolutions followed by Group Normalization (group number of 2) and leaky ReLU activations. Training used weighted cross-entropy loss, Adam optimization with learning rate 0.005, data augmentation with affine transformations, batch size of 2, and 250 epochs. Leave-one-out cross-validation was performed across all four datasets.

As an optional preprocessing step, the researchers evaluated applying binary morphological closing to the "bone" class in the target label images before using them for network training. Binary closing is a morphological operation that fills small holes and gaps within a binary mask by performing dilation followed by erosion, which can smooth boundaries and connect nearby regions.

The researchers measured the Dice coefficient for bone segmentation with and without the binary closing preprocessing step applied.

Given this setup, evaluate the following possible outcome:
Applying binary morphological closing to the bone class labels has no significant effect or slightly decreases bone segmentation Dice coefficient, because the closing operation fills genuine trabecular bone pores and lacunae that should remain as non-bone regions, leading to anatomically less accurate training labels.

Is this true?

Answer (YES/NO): NO